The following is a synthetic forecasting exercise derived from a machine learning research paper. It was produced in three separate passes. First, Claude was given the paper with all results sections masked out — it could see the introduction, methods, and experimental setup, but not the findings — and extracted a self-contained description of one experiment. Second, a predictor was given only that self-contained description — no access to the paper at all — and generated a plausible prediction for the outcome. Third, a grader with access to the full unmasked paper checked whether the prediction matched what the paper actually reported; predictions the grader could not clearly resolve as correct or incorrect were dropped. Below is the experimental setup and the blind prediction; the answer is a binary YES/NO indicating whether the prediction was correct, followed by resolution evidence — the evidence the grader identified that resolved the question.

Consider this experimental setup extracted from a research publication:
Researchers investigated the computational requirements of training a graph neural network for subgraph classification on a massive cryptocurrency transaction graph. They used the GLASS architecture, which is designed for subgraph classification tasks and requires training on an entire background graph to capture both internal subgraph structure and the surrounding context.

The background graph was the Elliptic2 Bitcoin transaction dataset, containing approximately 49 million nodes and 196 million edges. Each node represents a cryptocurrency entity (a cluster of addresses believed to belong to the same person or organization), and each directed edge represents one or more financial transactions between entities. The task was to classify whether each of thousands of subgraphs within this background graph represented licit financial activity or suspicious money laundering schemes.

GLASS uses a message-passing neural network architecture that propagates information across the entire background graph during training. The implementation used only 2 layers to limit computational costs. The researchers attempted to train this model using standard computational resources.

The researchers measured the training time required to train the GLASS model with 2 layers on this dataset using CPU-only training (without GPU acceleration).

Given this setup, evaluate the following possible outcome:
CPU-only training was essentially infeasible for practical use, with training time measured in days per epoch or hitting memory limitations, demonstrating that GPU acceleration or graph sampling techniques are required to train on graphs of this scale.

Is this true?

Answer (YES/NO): NO